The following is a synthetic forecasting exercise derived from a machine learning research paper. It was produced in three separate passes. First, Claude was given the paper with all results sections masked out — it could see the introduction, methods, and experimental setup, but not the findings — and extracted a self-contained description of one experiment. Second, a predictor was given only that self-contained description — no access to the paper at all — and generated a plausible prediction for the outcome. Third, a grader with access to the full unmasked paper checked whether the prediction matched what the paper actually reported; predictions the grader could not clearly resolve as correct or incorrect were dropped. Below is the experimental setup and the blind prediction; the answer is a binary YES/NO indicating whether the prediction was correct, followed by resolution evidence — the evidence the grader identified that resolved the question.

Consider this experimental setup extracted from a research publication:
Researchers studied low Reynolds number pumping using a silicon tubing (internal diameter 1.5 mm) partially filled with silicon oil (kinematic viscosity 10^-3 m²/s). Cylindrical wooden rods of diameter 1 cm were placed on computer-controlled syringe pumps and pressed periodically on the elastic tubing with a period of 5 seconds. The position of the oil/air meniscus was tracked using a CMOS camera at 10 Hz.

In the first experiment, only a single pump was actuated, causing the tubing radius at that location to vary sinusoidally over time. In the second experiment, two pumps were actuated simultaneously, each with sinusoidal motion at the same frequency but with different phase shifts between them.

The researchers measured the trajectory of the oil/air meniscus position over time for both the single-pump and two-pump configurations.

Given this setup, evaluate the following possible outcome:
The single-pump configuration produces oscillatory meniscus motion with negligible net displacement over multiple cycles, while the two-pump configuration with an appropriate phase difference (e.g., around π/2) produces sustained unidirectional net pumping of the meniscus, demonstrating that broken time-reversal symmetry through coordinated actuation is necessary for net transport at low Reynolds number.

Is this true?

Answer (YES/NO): YES